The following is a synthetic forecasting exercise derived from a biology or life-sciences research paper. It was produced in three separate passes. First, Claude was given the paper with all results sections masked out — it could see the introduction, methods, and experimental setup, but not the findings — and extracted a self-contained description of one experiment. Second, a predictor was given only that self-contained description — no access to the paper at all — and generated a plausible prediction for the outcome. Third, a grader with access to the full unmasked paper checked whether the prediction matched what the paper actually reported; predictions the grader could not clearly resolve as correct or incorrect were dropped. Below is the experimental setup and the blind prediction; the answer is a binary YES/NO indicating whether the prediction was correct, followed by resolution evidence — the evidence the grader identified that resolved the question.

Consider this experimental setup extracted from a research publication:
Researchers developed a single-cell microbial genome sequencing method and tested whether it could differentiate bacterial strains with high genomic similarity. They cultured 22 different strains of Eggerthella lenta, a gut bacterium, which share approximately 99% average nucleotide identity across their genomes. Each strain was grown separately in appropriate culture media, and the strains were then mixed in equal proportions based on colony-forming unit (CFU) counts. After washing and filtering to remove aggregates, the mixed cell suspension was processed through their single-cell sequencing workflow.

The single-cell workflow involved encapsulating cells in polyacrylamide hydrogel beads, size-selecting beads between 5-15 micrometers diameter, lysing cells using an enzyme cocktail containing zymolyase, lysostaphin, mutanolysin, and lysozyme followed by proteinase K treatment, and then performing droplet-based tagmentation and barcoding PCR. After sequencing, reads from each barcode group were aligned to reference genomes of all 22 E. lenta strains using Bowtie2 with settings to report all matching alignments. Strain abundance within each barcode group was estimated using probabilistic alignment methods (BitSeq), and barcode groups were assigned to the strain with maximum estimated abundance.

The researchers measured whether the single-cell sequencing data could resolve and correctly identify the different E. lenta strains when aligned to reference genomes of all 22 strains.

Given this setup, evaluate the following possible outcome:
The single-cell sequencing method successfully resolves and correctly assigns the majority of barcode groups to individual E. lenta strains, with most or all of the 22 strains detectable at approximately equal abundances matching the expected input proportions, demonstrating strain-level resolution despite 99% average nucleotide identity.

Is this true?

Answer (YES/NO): YES